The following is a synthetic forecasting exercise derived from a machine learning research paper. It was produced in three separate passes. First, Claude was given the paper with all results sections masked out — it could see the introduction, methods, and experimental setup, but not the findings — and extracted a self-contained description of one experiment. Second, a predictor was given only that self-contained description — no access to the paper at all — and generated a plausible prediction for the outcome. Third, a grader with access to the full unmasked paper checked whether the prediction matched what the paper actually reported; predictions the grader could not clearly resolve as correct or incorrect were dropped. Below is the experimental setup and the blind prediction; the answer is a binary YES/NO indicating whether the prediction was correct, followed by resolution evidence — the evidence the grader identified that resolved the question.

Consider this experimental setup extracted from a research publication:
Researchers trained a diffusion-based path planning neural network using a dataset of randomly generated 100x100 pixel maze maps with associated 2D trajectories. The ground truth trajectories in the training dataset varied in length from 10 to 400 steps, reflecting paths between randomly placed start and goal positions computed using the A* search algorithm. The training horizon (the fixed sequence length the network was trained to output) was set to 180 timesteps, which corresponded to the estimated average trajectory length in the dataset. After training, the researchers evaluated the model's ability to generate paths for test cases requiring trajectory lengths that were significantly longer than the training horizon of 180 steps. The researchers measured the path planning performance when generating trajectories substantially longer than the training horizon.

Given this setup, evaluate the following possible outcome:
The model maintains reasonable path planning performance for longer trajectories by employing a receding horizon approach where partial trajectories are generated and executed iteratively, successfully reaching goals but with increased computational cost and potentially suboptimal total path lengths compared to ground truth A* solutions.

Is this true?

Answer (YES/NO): NO